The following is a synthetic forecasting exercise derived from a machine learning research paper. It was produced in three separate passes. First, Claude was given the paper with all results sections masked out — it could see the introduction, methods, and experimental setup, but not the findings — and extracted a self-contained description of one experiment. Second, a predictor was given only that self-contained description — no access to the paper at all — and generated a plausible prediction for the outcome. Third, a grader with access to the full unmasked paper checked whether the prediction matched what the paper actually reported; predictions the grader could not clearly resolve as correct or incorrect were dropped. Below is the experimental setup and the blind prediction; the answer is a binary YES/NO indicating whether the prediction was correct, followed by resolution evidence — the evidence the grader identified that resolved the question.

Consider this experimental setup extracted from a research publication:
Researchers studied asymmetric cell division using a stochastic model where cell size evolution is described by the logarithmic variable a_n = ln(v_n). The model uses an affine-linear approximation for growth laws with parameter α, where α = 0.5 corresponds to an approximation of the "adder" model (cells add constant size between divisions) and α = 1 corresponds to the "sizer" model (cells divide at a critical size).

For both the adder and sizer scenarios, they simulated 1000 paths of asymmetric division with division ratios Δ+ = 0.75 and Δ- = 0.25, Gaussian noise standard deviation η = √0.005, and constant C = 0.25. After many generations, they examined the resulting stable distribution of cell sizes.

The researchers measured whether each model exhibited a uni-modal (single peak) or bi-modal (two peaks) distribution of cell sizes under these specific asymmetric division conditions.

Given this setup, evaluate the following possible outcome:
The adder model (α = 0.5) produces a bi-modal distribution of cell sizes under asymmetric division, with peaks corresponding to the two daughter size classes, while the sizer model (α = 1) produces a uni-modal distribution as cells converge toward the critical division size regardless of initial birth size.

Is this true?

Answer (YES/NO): NO